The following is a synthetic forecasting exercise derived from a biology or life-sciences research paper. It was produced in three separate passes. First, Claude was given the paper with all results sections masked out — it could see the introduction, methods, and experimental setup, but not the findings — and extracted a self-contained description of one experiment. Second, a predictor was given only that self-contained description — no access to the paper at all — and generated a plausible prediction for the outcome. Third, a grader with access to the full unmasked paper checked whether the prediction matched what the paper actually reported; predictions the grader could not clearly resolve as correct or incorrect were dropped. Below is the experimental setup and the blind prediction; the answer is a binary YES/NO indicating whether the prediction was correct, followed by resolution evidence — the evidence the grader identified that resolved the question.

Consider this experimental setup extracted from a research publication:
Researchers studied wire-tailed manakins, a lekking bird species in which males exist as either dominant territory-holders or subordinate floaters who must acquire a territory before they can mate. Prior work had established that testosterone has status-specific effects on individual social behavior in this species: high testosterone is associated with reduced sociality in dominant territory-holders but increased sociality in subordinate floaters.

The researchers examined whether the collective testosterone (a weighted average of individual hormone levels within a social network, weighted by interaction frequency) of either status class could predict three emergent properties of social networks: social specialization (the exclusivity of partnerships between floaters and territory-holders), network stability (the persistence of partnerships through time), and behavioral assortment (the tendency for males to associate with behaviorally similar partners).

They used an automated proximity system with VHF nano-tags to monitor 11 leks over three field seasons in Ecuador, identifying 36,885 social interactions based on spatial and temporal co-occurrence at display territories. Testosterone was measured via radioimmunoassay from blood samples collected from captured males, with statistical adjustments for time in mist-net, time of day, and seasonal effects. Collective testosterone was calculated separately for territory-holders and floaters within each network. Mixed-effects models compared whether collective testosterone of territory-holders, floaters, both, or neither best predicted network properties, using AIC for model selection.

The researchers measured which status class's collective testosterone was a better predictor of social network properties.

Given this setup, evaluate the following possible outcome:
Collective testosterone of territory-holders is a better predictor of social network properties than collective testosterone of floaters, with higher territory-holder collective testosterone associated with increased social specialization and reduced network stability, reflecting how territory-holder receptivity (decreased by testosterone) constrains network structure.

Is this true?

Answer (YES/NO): NO